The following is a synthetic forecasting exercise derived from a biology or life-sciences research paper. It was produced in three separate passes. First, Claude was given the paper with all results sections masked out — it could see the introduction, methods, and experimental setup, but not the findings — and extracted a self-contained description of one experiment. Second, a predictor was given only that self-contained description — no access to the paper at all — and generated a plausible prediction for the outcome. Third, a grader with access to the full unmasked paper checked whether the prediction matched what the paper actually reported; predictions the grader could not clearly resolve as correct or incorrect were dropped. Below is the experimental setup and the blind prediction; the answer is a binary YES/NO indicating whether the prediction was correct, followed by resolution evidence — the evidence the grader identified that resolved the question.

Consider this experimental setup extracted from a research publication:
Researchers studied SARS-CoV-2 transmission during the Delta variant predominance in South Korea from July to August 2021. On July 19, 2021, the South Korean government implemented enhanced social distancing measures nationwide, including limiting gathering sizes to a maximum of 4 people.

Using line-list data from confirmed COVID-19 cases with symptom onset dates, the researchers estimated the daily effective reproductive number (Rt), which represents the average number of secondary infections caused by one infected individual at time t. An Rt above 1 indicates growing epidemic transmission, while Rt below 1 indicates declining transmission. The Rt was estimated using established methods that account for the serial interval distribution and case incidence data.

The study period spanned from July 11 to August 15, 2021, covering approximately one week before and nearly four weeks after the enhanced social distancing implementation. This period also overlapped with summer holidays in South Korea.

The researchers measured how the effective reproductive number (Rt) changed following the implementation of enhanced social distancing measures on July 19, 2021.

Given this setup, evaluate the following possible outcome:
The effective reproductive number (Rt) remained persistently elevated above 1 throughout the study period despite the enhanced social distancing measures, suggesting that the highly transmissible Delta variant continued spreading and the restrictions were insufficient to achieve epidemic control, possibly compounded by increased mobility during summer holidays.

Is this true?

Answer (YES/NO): YES